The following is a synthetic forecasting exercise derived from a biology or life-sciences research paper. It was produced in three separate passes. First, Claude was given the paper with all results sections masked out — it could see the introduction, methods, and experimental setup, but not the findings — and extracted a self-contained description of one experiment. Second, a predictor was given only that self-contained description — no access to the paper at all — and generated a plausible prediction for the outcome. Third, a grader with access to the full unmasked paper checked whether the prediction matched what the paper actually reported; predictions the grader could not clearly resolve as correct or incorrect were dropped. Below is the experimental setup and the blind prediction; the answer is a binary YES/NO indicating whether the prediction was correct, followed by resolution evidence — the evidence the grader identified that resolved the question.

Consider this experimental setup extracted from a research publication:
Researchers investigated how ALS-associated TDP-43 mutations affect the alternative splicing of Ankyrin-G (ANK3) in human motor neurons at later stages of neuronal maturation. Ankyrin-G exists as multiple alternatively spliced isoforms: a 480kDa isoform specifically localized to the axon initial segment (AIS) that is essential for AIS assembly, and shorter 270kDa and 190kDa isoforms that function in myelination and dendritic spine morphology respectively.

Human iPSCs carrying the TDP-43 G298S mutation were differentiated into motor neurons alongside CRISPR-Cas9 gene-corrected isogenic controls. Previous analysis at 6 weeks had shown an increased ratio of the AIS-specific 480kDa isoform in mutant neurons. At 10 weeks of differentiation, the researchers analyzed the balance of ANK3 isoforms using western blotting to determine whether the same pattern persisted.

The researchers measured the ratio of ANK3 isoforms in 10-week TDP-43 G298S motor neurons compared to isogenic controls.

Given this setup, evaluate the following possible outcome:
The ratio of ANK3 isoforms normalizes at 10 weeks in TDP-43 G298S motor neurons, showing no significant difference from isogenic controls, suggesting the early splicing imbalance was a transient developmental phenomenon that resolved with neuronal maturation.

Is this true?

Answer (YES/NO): NO